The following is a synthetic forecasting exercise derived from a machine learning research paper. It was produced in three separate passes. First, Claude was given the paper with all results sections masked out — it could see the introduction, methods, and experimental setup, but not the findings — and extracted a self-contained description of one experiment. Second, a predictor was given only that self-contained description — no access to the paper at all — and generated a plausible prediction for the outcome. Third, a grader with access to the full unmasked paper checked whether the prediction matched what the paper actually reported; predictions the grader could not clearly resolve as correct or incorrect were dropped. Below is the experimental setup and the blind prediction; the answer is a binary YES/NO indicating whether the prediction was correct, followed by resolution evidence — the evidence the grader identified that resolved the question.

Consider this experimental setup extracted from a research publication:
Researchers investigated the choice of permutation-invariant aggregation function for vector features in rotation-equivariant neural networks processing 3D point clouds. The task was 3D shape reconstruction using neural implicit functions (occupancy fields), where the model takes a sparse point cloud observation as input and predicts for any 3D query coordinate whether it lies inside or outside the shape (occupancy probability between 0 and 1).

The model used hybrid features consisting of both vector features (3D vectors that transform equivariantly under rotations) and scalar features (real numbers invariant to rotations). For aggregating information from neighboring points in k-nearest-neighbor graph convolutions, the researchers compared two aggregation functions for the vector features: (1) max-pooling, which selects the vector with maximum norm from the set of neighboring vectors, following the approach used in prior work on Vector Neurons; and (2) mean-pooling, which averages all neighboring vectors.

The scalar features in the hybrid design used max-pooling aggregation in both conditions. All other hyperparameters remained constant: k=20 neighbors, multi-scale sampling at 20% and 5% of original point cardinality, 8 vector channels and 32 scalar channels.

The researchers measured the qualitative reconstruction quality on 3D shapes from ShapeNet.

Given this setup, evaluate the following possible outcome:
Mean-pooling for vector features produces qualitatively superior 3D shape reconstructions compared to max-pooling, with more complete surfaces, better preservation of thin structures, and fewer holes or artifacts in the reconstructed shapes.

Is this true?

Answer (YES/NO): NO